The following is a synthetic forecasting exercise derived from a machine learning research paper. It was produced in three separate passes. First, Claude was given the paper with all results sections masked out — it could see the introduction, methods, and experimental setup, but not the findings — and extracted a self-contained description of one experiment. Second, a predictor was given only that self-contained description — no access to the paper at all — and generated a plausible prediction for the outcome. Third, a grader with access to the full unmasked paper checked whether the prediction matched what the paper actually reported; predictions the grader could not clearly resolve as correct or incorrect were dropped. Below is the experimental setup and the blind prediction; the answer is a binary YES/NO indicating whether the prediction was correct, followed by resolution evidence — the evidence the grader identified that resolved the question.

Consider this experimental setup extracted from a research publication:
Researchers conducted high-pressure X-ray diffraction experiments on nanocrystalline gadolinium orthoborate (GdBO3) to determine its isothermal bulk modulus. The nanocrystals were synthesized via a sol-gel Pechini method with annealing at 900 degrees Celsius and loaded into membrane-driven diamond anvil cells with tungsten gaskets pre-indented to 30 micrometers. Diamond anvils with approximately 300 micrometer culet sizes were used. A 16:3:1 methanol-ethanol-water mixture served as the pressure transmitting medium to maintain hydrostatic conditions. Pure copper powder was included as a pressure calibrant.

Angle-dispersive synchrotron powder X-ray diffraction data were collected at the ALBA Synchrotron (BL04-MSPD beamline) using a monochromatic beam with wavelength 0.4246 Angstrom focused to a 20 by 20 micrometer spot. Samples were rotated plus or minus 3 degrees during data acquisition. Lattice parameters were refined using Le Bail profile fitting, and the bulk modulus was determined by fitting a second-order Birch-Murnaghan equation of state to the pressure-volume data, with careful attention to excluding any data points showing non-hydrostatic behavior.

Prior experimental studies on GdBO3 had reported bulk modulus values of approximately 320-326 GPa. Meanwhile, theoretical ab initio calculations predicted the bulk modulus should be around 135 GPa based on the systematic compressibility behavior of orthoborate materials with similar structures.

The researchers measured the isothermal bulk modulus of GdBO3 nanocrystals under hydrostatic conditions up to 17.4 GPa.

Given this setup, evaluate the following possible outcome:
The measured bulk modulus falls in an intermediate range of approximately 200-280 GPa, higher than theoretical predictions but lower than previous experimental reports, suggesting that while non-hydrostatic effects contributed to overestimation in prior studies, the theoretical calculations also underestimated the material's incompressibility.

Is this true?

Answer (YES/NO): NO